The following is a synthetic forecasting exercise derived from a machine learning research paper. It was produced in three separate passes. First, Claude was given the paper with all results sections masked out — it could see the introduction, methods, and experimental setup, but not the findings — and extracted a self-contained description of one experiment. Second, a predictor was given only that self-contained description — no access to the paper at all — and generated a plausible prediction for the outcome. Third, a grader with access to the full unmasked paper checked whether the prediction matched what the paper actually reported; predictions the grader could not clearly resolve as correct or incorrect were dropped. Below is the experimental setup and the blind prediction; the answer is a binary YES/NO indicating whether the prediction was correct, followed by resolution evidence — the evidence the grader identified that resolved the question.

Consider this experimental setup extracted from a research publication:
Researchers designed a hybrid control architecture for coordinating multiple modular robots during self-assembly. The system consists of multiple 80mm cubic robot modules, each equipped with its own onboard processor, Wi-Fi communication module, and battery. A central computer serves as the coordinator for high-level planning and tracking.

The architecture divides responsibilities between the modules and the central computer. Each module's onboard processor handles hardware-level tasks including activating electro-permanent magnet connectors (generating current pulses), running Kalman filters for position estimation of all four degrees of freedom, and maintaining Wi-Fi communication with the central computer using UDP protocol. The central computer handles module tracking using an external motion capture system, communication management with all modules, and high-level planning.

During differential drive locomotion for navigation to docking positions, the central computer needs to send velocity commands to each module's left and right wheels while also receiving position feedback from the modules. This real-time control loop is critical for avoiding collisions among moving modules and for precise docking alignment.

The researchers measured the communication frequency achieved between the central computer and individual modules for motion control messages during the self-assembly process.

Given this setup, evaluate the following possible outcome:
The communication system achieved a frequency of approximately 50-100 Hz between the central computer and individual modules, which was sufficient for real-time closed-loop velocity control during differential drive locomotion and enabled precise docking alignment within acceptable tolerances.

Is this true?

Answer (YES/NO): NO